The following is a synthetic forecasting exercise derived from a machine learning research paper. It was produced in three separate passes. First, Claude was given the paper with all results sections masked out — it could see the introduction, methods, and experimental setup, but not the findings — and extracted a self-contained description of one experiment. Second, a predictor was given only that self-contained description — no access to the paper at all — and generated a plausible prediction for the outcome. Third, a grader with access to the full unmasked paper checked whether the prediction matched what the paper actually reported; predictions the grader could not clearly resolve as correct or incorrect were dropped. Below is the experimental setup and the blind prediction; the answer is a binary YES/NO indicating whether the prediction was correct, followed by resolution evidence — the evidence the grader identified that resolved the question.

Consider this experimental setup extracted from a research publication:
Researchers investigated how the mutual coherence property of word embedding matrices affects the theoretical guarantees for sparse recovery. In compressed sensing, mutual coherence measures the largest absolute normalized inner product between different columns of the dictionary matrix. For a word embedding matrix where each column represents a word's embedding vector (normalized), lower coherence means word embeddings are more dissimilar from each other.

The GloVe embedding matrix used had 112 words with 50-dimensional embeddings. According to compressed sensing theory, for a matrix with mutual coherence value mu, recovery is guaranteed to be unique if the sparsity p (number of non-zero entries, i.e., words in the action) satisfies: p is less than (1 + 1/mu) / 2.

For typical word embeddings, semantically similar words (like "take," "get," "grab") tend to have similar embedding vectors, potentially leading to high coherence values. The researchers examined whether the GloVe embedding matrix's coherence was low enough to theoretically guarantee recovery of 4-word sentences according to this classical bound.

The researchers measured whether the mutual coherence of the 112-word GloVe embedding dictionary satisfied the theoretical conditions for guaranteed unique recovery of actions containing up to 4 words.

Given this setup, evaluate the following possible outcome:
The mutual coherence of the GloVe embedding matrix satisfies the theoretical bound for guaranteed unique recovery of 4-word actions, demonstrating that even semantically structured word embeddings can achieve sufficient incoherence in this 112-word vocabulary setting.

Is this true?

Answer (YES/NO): NO